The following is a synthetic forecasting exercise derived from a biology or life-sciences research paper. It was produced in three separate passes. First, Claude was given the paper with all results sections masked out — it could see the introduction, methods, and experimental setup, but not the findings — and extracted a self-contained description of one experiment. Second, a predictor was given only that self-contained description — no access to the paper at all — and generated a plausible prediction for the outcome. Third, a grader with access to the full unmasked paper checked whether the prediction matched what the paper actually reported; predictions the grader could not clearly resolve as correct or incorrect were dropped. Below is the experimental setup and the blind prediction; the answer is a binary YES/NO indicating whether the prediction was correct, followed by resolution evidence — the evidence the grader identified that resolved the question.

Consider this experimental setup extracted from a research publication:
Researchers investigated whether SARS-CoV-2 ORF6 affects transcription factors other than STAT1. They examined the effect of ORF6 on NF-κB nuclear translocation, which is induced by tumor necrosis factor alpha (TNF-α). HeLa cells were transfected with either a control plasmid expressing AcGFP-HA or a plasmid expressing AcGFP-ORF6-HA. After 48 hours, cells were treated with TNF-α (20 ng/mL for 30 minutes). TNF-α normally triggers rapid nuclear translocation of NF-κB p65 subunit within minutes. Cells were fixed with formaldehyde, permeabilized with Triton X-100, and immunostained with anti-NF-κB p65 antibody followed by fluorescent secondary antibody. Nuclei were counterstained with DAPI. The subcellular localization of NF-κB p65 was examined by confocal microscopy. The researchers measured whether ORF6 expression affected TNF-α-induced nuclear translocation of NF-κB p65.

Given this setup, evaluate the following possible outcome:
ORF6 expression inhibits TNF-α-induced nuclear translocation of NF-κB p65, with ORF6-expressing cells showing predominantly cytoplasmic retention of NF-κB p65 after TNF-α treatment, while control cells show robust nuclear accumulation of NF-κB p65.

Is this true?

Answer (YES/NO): NO